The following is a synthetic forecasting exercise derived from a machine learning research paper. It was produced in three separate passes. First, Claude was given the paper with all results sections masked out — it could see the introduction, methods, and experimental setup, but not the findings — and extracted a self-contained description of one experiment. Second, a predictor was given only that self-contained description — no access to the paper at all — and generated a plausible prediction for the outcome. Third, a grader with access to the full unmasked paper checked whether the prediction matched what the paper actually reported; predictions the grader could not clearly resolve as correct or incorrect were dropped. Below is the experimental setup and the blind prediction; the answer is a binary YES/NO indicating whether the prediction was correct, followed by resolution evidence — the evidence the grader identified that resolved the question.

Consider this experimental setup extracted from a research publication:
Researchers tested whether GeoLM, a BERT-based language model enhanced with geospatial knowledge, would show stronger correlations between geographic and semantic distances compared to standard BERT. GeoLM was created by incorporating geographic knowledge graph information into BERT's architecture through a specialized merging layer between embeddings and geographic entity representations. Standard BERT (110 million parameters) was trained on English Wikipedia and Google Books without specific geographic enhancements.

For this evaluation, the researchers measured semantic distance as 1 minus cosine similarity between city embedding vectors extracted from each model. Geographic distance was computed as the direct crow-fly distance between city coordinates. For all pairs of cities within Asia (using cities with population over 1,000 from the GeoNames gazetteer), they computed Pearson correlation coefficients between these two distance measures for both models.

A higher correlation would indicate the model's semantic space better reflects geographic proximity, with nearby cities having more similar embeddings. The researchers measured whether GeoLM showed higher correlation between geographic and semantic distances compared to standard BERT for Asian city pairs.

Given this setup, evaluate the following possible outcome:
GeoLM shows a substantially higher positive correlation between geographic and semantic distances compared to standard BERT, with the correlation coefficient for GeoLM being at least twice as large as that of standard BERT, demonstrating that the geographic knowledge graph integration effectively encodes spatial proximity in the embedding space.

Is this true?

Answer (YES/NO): YES